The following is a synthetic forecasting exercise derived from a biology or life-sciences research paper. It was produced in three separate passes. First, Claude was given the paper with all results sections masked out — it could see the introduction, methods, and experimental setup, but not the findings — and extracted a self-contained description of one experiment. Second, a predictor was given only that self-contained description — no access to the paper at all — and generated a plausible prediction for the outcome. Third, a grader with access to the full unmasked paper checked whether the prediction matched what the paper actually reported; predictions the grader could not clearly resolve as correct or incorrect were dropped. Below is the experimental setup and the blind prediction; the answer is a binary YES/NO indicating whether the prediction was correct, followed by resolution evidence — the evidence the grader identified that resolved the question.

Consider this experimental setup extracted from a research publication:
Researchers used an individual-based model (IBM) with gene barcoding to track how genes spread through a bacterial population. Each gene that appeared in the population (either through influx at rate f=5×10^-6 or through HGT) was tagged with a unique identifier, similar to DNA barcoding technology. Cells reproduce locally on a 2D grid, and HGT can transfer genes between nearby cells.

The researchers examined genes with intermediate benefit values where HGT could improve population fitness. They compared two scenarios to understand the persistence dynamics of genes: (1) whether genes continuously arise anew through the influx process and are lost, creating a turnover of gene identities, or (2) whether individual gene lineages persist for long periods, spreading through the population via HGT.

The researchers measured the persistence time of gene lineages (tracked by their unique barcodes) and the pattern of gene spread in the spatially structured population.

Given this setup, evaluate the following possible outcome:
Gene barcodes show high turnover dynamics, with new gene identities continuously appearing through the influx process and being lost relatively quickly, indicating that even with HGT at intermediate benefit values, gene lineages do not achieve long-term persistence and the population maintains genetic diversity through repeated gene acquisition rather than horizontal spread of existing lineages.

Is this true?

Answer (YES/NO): NO